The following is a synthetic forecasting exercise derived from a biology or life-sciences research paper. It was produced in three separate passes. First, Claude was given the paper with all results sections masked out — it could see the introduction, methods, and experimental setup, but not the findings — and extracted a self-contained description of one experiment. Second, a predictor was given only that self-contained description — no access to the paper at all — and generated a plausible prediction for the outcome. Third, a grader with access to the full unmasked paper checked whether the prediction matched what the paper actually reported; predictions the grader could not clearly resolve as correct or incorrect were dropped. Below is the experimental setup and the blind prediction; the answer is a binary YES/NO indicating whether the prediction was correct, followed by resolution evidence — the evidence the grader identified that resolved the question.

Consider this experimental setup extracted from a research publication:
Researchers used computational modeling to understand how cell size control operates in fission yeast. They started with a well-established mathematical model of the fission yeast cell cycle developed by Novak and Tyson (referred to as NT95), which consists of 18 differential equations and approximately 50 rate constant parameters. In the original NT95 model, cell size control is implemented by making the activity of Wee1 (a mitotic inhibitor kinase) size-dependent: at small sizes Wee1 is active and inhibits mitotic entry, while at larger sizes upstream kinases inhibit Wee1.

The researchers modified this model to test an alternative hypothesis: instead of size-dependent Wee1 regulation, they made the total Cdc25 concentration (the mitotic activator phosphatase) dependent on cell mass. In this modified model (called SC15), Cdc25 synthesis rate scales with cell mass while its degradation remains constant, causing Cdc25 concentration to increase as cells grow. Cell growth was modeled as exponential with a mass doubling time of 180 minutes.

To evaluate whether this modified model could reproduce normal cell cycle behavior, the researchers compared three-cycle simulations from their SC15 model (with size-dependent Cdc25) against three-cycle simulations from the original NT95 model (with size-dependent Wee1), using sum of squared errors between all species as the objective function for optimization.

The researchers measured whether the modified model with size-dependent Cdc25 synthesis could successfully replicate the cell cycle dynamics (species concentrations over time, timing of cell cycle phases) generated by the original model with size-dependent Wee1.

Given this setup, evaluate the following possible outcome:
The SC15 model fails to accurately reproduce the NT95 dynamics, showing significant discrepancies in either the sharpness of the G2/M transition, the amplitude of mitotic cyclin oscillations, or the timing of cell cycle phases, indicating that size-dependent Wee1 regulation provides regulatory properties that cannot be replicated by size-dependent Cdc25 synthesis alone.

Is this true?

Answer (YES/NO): NO